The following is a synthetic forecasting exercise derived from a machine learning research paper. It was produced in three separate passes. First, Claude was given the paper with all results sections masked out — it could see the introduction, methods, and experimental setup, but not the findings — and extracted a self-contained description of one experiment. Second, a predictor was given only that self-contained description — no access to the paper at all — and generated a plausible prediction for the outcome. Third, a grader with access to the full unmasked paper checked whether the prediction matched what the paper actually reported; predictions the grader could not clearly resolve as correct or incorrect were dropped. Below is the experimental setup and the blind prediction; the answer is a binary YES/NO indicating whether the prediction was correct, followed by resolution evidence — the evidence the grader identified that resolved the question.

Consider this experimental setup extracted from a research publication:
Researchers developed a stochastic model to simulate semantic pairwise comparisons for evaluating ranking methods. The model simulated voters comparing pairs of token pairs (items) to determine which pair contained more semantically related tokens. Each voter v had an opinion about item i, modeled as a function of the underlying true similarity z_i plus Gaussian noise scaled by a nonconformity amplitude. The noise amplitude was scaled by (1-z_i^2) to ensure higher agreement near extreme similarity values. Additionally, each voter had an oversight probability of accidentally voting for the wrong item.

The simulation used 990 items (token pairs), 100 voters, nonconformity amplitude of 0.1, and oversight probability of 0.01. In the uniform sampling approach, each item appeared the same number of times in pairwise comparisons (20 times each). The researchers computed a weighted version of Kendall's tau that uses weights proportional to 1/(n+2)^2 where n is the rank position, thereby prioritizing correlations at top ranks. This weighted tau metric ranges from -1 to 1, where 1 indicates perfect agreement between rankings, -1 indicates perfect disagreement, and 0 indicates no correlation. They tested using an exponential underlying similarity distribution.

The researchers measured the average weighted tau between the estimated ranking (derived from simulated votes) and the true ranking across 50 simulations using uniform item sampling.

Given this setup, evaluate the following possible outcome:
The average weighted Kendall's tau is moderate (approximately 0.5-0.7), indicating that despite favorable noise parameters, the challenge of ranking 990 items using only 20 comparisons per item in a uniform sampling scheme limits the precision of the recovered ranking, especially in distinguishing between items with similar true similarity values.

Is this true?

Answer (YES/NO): NO